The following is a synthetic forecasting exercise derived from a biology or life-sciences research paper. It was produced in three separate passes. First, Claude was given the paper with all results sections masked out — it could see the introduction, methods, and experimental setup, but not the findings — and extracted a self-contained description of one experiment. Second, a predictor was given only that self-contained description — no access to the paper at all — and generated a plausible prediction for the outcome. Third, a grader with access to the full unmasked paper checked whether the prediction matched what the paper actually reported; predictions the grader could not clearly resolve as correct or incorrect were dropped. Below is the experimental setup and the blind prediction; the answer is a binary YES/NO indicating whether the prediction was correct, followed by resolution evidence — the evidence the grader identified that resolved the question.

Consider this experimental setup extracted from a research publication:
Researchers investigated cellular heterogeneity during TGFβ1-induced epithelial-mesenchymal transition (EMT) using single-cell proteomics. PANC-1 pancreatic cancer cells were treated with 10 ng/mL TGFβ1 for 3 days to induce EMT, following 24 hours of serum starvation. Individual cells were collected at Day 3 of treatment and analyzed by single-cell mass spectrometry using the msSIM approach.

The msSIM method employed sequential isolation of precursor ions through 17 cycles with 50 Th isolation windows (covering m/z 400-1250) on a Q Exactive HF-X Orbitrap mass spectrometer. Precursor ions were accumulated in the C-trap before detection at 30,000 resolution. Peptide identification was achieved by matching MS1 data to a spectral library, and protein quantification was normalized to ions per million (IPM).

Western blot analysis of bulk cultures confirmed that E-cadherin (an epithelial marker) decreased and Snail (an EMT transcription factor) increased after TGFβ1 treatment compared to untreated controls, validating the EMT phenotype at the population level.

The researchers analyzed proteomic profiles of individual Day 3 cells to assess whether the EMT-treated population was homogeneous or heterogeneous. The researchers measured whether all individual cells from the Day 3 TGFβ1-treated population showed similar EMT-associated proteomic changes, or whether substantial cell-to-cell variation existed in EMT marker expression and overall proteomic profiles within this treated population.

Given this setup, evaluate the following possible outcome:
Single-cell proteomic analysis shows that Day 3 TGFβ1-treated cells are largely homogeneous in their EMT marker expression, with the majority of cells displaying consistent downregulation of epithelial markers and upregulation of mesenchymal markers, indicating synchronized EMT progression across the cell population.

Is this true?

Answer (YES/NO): YES